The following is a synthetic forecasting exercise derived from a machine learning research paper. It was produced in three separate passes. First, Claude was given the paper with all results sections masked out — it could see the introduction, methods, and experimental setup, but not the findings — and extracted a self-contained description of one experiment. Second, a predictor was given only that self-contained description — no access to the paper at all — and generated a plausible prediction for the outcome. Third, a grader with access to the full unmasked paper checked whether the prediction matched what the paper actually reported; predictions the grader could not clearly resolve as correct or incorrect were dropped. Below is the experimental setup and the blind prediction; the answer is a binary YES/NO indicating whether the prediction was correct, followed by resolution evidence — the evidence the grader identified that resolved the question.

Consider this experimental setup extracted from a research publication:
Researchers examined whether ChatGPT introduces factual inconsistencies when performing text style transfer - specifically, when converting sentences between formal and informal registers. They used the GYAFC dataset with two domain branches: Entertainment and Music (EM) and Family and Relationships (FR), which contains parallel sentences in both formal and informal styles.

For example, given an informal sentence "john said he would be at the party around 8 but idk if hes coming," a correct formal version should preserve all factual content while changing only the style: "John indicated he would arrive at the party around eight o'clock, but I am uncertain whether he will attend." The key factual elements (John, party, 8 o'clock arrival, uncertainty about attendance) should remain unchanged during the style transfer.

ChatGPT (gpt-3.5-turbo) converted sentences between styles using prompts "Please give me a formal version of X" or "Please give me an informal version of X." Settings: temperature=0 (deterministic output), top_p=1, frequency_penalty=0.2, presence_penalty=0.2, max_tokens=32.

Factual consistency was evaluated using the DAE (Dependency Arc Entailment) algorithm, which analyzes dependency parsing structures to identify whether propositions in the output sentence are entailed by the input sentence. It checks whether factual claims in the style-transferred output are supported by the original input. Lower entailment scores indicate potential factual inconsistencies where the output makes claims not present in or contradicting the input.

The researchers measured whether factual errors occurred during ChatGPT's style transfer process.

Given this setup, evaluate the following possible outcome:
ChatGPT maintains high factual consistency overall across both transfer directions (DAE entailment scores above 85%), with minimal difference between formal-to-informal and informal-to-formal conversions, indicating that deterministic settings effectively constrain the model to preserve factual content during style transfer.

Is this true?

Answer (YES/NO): NO